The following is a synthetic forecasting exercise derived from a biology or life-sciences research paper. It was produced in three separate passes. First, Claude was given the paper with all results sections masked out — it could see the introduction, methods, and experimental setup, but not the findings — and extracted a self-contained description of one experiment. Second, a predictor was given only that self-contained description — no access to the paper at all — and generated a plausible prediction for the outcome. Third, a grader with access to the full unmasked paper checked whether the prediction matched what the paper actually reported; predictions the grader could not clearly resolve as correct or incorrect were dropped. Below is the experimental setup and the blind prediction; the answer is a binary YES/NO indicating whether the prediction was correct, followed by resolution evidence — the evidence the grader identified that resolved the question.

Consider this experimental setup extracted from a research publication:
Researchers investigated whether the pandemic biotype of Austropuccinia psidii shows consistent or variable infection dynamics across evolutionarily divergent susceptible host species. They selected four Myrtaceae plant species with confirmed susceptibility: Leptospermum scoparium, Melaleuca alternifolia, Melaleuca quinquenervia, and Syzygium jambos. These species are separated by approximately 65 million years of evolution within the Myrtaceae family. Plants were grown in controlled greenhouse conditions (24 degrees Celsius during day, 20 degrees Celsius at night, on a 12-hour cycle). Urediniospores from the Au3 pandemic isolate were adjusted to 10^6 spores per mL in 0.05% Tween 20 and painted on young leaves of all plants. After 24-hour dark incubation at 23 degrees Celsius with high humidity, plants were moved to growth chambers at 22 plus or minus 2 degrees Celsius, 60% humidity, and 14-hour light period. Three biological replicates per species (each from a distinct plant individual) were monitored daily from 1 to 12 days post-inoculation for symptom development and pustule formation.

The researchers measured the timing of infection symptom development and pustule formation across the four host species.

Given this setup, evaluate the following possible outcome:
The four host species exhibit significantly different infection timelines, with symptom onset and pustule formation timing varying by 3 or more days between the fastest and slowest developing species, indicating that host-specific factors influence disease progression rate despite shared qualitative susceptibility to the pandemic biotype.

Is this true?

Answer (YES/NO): NO